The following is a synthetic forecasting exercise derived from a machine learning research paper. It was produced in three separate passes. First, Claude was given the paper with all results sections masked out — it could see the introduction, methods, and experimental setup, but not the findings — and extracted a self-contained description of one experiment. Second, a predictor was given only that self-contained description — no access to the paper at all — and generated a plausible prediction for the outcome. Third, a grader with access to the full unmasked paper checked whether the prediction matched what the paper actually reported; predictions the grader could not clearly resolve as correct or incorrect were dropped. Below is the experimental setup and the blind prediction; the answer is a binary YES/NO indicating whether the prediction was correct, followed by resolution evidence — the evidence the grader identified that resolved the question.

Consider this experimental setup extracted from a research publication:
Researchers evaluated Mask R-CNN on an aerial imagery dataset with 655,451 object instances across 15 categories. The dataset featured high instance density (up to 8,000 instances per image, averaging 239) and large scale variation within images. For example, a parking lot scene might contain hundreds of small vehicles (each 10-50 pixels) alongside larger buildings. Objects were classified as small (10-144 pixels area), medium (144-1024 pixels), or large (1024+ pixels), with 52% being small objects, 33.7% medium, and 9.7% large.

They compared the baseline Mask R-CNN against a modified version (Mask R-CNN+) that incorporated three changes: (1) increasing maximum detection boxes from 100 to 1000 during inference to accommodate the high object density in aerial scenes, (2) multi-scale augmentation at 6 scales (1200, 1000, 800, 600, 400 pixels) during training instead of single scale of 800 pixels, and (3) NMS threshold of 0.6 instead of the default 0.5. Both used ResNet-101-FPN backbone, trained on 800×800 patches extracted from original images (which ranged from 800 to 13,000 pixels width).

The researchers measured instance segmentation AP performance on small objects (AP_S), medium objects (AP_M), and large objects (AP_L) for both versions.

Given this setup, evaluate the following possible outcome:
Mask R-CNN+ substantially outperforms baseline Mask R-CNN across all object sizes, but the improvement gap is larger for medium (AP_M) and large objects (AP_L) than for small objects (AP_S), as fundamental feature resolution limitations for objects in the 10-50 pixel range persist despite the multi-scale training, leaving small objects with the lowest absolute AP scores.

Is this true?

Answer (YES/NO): NO